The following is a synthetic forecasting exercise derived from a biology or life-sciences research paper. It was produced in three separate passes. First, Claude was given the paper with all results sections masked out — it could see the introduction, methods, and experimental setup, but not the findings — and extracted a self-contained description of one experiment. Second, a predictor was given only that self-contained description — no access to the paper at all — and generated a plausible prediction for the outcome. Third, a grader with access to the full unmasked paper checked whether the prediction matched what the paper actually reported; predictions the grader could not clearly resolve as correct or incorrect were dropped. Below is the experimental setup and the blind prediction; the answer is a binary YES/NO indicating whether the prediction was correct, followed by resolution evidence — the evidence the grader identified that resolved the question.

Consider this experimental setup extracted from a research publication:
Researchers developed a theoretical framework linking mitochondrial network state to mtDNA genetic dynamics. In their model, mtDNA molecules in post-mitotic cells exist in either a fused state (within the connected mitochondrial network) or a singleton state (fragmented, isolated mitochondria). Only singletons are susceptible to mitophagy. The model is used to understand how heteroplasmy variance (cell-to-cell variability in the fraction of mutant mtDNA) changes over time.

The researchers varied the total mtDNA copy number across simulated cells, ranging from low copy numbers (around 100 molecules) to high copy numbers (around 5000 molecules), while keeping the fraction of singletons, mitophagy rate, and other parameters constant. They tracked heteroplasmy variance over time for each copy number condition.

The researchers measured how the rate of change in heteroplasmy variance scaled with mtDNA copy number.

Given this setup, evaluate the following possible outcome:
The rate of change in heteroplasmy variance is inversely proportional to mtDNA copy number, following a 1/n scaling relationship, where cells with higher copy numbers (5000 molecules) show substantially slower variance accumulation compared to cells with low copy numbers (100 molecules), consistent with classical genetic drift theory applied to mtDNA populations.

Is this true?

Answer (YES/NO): YES